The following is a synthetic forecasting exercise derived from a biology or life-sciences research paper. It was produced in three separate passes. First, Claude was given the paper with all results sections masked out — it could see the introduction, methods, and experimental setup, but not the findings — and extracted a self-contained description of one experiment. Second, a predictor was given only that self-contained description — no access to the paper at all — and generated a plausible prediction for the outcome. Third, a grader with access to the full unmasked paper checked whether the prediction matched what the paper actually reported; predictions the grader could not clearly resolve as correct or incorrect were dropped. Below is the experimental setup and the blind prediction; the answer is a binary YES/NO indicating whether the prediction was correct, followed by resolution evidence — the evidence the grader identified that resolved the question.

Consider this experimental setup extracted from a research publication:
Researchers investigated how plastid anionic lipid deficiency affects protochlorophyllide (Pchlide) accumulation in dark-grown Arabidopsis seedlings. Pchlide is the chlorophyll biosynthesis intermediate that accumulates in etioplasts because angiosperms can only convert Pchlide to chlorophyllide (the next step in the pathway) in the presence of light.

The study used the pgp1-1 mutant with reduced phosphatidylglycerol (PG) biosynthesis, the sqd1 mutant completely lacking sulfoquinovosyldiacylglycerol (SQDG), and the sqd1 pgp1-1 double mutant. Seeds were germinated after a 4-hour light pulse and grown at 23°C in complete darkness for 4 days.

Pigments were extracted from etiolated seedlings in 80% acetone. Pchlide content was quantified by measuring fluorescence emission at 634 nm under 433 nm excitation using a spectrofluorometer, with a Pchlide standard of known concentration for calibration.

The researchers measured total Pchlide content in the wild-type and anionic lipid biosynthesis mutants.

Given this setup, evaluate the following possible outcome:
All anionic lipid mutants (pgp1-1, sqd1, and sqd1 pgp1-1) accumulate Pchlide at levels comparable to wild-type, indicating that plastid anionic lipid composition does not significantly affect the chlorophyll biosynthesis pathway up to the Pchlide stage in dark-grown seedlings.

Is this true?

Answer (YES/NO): NO